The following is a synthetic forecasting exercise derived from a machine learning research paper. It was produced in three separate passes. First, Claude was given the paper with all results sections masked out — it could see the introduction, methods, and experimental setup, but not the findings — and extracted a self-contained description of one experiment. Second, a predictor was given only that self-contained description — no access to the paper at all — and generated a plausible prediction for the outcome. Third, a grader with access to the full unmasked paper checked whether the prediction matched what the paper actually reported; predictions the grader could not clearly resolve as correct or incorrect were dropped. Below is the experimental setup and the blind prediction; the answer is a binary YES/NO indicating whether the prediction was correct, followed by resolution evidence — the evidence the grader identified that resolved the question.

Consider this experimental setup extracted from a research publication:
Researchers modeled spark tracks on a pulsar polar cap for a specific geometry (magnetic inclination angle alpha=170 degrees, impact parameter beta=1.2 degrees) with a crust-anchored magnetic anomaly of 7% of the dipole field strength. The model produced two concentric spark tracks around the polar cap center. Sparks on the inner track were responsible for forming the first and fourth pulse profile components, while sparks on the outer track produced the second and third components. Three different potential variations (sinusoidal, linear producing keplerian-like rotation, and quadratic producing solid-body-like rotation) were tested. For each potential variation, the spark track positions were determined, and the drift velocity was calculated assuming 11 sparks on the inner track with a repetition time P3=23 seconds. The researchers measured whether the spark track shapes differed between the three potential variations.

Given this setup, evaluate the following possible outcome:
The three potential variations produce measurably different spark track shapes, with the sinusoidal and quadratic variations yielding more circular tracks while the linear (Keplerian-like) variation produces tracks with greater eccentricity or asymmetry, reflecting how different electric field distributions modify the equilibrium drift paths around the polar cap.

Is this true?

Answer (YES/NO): NO